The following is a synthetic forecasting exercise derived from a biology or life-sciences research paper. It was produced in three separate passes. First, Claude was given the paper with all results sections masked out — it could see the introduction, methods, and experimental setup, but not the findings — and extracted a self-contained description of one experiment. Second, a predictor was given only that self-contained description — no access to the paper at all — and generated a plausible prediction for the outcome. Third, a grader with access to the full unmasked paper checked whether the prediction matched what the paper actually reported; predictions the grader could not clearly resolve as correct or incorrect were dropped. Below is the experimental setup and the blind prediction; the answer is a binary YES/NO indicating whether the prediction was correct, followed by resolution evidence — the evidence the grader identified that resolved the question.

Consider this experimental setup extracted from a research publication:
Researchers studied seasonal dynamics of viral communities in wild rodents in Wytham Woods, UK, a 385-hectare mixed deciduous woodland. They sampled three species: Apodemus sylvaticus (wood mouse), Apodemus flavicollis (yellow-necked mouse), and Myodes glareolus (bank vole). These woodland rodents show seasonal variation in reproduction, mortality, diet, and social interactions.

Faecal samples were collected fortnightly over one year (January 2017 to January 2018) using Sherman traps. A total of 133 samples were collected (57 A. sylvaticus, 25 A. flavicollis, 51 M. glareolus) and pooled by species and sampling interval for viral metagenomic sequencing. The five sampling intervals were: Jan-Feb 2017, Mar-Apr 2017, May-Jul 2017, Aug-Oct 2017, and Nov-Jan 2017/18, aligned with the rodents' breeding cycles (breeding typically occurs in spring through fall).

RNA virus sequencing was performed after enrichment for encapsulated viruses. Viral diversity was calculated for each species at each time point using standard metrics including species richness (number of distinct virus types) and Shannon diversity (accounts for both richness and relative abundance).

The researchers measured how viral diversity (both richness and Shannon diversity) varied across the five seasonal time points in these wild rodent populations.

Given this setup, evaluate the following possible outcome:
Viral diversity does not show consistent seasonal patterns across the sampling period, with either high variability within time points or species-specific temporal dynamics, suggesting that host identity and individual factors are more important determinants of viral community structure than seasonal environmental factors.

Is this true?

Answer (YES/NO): NO